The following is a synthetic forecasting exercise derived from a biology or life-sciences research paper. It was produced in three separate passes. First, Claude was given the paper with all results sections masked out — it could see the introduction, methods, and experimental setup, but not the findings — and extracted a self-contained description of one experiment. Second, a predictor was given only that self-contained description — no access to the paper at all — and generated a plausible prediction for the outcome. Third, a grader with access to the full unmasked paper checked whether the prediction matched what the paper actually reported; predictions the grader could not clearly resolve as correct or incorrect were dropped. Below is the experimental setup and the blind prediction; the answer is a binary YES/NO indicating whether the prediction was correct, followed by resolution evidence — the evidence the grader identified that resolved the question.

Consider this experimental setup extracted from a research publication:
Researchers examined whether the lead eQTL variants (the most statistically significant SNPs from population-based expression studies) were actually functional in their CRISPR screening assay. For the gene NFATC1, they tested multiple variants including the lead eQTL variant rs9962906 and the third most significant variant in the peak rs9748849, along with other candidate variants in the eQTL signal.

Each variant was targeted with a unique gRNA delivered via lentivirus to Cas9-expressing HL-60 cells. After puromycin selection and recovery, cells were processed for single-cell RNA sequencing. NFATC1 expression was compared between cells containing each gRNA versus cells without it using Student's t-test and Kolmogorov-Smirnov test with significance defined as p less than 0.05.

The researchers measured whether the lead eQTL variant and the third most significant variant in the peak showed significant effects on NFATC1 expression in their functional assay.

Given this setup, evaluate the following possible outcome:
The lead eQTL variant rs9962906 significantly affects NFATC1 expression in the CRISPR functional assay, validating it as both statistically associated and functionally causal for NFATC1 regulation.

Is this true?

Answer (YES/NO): NO